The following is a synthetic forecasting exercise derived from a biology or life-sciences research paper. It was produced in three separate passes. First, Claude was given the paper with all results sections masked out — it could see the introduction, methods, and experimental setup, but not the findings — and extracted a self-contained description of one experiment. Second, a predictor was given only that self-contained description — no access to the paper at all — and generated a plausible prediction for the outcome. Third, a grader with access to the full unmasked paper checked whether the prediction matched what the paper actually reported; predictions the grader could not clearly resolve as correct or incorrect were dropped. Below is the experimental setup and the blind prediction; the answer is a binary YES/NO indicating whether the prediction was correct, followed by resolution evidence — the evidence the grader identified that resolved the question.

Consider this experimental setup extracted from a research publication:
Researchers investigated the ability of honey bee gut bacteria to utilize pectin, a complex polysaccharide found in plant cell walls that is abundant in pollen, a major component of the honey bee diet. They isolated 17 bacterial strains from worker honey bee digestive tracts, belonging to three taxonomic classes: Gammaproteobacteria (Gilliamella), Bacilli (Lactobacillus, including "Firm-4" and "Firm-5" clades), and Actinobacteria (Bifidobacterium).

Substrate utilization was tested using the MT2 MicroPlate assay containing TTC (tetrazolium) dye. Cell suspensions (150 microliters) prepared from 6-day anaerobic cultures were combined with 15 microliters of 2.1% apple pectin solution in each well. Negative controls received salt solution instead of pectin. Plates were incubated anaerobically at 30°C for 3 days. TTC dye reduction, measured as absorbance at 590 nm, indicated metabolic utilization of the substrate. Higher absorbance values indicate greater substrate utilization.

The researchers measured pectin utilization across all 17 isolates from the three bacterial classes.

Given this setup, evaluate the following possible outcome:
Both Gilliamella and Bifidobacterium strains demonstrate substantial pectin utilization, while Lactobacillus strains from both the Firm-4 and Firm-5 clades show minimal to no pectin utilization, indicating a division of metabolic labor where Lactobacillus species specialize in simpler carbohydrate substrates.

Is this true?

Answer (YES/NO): NO